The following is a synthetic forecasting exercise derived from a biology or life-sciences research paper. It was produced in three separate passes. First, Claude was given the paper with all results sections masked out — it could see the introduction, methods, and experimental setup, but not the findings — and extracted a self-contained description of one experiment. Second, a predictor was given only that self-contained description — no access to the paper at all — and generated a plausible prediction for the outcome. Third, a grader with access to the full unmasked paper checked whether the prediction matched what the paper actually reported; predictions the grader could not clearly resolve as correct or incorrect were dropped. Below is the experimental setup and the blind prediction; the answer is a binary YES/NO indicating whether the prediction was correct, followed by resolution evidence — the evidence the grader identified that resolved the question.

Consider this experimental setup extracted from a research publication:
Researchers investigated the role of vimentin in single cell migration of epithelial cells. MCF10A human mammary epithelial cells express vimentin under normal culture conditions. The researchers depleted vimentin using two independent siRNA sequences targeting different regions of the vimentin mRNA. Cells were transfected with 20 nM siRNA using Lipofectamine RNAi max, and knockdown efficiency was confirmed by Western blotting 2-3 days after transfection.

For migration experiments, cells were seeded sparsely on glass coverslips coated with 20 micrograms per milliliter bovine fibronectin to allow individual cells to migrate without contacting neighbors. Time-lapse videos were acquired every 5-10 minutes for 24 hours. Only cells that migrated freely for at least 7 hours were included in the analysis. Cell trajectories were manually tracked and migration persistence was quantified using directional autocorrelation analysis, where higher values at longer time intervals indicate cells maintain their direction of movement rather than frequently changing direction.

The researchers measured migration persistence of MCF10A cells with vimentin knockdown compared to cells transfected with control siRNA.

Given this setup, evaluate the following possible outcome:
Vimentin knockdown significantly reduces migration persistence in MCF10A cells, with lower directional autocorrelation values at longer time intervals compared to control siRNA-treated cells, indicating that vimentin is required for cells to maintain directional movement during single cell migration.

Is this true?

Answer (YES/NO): NO